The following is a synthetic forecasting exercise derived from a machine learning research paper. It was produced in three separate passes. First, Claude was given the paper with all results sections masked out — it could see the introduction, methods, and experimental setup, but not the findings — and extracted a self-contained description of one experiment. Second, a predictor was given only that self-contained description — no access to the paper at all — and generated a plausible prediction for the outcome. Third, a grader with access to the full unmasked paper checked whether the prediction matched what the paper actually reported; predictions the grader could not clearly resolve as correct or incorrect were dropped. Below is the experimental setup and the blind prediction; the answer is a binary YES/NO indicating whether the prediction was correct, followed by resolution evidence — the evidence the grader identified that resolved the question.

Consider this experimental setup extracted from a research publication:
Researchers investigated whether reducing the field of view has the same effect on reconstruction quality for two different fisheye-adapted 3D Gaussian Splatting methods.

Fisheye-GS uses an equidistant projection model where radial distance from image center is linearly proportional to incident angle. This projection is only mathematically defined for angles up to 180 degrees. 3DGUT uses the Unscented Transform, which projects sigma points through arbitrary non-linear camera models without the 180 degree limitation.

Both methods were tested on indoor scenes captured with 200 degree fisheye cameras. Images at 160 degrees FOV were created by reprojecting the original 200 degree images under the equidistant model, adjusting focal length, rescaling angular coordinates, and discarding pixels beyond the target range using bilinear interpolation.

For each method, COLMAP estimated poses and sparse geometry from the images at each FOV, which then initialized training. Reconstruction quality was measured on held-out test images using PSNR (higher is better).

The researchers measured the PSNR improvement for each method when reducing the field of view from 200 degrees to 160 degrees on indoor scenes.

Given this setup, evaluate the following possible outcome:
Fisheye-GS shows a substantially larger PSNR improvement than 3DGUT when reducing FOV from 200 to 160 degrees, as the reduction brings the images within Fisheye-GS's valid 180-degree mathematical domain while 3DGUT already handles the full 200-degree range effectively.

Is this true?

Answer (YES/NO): YES